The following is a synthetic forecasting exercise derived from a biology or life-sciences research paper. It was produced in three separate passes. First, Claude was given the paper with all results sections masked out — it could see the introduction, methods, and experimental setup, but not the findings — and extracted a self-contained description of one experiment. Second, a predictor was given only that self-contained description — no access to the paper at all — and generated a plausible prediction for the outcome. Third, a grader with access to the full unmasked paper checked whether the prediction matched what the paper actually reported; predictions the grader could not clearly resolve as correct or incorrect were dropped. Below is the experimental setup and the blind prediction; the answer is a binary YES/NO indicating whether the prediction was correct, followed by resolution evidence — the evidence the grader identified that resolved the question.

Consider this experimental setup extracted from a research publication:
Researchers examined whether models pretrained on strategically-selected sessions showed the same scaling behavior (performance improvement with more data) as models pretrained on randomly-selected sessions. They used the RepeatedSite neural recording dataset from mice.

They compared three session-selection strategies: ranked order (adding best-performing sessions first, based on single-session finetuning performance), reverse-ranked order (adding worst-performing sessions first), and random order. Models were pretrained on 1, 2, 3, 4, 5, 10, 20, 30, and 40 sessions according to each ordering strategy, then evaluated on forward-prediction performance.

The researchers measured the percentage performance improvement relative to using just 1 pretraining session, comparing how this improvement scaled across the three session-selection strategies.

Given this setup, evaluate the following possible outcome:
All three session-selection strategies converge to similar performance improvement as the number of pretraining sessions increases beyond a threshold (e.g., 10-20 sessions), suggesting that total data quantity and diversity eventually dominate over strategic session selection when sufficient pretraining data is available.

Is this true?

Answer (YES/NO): NO